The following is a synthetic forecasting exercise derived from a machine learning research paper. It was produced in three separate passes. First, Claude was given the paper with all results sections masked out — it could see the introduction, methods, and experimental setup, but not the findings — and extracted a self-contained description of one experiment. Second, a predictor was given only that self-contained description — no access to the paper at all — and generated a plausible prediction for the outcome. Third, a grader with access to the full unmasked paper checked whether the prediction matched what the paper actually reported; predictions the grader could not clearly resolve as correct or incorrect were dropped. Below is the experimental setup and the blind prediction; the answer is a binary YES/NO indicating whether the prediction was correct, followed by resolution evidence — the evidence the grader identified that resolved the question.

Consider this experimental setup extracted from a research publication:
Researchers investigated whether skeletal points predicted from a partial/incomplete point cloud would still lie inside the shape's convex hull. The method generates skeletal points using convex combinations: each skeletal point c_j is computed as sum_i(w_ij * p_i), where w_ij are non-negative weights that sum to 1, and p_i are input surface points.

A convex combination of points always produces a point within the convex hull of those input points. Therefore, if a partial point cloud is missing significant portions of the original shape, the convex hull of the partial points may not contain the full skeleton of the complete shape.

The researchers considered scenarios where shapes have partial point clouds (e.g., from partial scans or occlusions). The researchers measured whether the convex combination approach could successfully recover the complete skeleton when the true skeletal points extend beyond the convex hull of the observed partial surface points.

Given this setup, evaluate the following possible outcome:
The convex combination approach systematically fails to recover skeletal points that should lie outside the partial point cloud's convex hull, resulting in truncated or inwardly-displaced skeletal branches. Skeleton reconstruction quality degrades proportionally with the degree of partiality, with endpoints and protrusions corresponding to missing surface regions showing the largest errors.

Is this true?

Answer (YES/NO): NO